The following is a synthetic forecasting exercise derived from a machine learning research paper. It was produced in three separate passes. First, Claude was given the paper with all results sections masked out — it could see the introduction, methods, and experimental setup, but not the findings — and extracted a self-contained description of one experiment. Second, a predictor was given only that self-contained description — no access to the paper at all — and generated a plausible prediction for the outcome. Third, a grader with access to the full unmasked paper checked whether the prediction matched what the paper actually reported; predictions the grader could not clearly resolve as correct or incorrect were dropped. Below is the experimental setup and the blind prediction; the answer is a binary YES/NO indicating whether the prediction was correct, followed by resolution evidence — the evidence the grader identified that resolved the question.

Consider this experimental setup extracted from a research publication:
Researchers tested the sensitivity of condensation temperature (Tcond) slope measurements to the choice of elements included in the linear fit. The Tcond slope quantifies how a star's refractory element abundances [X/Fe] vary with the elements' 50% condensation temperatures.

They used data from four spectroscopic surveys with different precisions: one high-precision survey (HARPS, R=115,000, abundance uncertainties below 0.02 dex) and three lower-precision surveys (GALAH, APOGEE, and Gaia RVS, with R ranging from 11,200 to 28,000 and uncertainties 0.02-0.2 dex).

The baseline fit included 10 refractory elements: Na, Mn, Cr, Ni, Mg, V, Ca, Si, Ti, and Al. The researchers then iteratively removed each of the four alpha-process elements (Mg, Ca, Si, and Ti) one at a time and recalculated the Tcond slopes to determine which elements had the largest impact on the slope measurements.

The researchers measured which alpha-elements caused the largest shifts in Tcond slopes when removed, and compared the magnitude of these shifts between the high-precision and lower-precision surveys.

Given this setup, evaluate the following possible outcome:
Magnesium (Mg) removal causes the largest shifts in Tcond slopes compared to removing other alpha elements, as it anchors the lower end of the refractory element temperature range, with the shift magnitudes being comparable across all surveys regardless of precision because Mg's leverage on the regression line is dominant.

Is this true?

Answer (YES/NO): NO